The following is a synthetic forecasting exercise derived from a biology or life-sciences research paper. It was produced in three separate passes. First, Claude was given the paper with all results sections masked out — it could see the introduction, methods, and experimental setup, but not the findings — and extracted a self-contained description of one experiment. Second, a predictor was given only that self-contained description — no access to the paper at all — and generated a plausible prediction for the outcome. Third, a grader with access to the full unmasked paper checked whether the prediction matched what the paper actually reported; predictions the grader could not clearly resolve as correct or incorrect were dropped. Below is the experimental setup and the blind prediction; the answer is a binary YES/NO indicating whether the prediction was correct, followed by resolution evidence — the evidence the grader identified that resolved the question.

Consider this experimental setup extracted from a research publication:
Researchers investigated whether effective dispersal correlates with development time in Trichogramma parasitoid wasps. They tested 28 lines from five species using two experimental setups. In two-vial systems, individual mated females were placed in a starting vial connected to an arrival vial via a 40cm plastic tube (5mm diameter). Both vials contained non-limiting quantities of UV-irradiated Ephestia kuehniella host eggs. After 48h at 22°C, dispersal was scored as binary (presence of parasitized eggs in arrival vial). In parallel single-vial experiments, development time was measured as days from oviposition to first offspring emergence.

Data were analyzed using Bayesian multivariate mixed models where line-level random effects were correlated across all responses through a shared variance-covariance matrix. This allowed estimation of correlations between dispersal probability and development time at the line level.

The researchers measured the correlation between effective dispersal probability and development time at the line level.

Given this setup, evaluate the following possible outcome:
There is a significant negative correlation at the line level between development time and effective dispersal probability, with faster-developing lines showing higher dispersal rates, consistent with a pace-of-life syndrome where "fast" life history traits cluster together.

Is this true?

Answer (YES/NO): NO